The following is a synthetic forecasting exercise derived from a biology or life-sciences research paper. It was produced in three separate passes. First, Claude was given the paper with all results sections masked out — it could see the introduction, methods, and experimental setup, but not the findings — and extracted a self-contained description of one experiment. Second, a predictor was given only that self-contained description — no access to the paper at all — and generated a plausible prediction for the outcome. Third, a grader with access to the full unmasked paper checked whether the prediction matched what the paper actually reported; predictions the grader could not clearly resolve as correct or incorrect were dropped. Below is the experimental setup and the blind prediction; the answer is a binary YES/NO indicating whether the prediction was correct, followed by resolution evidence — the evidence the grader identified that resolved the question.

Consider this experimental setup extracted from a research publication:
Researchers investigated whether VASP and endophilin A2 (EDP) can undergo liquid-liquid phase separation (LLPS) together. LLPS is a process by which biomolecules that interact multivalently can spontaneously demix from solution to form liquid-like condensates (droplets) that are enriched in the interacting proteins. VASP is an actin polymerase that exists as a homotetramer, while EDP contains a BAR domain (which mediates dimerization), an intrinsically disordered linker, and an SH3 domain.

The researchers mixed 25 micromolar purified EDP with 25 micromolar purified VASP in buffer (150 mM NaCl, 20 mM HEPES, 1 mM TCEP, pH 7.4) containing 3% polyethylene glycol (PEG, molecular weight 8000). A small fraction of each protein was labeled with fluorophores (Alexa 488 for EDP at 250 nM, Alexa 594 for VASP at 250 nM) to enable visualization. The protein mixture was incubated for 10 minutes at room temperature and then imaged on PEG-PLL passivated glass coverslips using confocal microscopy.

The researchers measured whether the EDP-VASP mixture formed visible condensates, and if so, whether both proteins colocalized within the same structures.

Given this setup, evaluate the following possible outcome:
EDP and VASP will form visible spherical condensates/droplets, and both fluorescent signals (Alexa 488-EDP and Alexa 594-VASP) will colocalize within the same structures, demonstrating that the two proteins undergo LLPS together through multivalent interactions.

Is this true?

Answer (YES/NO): YES